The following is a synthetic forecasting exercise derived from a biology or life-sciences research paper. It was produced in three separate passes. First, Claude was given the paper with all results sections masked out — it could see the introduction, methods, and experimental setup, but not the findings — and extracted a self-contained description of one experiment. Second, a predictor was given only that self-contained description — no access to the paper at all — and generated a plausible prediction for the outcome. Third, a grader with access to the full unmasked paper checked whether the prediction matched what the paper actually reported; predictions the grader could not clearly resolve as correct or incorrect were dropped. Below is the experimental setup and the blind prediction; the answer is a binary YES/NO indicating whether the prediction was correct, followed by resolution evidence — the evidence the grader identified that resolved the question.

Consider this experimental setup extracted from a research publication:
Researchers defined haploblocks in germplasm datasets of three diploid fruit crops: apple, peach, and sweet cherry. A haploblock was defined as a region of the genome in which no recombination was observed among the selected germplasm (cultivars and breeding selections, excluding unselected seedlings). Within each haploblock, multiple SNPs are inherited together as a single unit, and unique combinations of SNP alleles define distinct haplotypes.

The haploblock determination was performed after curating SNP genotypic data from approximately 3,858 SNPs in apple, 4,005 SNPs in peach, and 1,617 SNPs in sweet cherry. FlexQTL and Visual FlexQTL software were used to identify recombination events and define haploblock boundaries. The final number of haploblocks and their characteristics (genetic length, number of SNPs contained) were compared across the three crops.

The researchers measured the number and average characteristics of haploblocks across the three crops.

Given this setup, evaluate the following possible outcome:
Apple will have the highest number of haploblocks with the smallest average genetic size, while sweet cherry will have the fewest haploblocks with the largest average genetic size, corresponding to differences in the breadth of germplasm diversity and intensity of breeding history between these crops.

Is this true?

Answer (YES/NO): NO